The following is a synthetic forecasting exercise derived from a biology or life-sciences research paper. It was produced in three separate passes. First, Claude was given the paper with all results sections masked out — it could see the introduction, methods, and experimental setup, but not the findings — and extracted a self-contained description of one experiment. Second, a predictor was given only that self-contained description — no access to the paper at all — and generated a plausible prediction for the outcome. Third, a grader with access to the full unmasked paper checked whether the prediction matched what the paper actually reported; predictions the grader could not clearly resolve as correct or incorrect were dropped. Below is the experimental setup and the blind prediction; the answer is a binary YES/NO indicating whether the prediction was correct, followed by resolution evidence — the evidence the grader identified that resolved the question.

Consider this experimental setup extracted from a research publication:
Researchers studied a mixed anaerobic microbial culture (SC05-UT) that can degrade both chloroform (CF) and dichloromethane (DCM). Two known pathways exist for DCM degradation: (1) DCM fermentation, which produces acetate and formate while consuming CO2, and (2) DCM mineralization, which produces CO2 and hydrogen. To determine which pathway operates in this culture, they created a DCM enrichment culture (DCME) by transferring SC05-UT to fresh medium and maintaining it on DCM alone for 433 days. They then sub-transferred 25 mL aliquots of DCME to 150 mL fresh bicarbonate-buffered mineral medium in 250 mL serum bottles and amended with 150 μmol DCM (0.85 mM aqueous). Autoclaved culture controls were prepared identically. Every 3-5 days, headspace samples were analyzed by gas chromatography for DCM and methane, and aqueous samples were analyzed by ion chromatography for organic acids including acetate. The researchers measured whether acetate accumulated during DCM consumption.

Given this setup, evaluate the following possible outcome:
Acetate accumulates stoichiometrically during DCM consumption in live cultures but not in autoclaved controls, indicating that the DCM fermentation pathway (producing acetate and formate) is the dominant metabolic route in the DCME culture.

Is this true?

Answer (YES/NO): NO